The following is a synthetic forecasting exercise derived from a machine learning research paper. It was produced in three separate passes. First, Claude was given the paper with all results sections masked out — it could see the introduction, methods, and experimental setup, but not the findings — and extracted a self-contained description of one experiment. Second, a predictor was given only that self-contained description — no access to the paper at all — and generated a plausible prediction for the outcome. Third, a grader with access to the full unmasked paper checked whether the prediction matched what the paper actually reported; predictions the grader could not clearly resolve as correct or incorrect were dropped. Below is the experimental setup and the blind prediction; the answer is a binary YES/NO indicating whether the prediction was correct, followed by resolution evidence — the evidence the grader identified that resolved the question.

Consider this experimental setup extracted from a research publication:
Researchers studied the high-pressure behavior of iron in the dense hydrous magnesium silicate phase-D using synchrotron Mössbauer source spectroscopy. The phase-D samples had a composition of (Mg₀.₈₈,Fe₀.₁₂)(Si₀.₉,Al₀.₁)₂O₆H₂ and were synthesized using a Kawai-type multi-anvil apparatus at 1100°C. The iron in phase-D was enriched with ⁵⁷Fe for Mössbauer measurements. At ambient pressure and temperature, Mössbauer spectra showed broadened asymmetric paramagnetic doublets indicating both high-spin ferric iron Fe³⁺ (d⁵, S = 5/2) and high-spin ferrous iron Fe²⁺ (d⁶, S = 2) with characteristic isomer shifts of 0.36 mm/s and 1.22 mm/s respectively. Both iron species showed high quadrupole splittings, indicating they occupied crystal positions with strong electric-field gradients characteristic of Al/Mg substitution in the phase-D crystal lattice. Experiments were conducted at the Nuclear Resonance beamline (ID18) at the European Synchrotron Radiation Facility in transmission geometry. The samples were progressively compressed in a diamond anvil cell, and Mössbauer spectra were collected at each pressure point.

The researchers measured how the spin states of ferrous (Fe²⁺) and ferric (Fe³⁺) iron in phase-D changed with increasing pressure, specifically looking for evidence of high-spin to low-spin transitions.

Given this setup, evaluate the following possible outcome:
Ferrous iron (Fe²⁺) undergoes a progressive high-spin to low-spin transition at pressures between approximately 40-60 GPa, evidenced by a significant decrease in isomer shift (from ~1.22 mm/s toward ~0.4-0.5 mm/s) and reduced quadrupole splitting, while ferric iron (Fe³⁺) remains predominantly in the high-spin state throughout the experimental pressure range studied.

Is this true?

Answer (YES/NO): NO